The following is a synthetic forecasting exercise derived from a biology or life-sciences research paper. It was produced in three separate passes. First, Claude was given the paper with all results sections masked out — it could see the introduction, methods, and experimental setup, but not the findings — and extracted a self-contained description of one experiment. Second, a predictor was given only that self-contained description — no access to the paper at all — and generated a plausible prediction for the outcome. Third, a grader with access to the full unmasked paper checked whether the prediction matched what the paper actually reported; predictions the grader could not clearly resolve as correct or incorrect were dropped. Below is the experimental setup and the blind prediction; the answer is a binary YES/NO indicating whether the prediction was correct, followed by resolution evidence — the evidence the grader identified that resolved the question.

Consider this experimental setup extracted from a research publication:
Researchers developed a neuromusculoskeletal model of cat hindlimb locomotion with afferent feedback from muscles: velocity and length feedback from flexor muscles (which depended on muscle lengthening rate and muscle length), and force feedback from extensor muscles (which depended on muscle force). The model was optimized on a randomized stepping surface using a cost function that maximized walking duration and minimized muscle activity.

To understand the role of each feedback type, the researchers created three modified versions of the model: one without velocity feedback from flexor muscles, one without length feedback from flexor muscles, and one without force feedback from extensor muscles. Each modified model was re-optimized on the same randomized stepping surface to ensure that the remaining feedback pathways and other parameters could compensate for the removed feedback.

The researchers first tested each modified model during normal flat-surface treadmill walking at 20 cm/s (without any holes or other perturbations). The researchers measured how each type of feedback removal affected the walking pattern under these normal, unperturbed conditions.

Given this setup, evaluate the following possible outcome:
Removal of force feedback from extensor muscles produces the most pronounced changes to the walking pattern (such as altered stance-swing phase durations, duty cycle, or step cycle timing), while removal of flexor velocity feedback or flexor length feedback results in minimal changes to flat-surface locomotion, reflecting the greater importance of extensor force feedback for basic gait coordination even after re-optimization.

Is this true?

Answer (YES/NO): NO